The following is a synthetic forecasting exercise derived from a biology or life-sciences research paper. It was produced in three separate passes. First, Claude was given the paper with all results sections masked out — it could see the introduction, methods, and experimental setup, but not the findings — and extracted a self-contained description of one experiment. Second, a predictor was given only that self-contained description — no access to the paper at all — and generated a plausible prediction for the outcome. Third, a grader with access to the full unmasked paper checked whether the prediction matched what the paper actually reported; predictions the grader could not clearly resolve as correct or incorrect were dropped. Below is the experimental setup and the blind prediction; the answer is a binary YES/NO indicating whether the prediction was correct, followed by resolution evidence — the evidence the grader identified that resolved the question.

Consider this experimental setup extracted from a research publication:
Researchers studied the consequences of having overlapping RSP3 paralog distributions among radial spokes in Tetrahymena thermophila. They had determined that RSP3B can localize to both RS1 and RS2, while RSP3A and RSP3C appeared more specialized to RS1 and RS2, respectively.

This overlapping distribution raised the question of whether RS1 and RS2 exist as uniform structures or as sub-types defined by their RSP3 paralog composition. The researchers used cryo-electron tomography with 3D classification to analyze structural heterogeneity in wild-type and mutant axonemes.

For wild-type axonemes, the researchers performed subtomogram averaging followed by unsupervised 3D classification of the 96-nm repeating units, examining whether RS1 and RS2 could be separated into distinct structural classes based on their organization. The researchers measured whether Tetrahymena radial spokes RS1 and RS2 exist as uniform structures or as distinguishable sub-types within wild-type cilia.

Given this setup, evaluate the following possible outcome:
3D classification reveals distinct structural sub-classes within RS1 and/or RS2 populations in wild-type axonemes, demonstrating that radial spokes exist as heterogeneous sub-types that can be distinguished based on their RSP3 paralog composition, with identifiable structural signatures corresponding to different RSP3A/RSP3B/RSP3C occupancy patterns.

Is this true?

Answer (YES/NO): NO